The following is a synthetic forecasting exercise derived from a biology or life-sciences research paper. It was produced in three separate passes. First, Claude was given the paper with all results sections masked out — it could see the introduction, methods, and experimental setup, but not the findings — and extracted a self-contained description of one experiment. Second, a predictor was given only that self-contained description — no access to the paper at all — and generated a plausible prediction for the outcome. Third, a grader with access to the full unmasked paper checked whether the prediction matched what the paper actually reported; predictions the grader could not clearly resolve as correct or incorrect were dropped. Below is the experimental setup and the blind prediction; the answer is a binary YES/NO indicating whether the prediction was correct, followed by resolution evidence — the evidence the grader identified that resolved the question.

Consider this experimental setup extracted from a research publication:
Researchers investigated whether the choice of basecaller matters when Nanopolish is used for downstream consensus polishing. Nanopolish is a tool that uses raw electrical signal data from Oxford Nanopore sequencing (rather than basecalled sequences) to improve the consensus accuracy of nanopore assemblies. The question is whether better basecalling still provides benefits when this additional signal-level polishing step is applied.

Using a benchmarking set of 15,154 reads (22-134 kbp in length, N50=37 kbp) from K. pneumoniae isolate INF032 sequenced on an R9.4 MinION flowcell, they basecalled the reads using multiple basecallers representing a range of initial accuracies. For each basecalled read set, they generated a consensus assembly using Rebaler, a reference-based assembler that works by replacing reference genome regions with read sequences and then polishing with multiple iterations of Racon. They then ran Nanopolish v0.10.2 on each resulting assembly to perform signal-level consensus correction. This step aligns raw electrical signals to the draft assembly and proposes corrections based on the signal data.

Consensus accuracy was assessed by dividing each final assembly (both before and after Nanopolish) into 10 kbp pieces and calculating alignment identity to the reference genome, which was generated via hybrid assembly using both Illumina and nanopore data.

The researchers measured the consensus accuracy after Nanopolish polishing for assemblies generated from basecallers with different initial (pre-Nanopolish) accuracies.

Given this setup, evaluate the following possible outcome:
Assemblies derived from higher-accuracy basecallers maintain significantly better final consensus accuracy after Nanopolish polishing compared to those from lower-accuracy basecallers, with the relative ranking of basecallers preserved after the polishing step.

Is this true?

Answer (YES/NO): YES